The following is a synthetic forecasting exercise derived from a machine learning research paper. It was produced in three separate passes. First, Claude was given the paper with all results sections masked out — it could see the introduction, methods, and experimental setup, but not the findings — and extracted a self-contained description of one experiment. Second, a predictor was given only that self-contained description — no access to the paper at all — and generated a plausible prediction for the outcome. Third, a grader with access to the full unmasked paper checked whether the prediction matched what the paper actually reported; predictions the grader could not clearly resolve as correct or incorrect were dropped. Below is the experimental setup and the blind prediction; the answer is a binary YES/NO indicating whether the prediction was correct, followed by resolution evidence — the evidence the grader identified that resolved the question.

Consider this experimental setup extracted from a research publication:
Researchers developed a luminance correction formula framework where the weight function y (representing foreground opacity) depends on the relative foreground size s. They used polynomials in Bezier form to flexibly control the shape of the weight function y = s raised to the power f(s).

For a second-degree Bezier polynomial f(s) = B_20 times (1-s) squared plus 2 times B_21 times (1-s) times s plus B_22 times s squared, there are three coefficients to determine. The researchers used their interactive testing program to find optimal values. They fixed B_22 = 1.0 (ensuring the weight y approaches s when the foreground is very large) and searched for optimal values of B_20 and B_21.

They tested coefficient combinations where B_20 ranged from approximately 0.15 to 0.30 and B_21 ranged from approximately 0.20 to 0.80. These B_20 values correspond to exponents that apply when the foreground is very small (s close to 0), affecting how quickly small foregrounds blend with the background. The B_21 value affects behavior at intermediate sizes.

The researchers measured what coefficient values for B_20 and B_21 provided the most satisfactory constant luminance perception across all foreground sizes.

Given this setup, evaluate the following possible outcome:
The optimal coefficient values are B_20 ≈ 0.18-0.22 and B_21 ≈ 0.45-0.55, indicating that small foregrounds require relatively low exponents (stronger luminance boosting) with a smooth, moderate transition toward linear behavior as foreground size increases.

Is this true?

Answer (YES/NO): NO